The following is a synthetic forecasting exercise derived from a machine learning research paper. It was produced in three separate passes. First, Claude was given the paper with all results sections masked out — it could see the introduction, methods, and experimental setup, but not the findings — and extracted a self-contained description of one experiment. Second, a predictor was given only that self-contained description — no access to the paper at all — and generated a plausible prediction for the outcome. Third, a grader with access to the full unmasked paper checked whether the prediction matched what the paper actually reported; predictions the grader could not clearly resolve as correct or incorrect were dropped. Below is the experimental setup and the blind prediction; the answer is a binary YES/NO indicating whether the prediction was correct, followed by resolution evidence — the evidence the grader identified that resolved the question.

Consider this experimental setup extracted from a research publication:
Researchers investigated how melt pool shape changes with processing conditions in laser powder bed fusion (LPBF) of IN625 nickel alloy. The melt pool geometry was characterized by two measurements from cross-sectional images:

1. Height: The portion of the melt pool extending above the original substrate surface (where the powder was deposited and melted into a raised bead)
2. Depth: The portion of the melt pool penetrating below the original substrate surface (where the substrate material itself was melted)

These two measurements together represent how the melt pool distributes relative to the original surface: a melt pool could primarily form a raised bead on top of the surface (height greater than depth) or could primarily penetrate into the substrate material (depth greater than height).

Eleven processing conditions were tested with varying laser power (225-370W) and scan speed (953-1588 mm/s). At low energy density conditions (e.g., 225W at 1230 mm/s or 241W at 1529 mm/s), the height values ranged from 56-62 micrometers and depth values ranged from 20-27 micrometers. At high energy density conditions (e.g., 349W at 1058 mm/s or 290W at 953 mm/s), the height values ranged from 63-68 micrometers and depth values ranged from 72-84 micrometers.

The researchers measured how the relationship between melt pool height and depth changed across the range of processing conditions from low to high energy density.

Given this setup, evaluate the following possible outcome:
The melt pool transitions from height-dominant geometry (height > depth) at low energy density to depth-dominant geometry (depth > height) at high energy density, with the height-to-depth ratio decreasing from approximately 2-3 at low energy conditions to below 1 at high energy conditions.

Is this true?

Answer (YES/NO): YES